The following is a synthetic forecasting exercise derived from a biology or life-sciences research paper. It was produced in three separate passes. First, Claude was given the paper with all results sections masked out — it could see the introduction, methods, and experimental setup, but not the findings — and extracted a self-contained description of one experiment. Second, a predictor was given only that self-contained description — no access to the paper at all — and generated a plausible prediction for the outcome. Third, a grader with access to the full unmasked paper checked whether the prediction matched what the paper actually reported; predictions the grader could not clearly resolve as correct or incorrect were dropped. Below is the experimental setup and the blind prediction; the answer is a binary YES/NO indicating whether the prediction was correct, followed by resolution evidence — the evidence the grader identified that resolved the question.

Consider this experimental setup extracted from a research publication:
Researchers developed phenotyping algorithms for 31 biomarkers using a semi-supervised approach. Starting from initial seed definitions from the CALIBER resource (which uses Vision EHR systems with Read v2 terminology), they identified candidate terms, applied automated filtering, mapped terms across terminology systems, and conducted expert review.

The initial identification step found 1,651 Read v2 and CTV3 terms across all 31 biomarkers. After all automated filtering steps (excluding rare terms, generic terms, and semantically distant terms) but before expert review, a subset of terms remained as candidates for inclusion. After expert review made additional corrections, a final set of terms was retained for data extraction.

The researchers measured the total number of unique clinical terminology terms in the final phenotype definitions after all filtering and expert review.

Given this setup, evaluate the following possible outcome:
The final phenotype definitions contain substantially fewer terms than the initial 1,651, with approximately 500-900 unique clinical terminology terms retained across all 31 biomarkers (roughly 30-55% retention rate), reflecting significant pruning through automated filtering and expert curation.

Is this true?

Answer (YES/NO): NO